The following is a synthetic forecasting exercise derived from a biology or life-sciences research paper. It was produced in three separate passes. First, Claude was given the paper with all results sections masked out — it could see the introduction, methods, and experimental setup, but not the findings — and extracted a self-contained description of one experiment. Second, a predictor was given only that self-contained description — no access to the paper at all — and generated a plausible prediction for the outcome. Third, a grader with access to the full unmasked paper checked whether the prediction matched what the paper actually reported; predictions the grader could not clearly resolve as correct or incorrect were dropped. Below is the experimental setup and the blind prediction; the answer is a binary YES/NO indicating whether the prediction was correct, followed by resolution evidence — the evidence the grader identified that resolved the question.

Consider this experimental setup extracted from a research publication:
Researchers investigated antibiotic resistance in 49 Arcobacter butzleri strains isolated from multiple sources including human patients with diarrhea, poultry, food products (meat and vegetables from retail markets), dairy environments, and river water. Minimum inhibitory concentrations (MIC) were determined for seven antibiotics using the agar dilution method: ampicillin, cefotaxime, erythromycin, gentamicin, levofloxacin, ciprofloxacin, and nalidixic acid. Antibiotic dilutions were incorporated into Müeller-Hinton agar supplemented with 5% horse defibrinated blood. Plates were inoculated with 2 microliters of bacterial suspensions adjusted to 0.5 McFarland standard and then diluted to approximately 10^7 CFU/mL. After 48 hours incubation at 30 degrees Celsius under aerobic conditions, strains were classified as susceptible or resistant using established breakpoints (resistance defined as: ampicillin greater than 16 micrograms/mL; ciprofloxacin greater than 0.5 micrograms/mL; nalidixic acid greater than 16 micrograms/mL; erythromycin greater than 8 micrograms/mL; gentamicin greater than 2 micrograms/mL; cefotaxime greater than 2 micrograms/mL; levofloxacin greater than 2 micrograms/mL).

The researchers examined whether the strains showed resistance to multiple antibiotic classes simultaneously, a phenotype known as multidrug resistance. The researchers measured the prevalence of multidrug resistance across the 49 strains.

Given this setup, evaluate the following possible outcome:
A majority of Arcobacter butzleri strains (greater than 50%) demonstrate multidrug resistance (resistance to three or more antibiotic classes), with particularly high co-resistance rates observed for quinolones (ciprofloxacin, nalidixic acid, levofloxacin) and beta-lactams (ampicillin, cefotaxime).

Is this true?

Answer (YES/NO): NO